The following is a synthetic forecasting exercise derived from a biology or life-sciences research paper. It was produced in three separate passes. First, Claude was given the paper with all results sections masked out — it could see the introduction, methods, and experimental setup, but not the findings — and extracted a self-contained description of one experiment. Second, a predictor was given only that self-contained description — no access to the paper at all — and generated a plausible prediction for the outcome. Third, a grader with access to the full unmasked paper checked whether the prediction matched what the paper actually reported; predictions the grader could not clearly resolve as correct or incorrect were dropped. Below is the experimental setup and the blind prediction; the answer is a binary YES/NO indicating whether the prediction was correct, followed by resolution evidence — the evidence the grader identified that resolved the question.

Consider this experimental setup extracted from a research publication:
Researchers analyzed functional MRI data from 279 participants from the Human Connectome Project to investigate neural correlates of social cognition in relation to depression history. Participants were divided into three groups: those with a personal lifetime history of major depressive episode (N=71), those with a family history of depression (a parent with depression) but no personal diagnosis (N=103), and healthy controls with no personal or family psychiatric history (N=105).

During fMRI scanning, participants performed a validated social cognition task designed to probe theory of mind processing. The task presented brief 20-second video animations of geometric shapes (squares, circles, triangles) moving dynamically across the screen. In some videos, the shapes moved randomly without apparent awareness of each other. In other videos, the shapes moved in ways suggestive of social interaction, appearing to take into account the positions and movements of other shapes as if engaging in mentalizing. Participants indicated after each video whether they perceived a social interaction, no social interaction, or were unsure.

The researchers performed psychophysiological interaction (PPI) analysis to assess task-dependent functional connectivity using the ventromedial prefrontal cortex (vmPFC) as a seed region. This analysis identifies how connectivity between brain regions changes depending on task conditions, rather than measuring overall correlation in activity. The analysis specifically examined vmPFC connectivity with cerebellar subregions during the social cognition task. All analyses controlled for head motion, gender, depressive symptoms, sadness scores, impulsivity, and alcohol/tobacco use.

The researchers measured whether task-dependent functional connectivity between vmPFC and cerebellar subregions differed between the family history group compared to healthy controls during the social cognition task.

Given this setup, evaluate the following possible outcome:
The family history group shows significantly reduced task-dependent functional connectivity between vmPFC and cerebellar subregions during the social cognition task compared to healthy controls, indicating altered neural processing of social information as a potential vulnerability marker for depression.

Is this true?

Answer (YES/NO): NO